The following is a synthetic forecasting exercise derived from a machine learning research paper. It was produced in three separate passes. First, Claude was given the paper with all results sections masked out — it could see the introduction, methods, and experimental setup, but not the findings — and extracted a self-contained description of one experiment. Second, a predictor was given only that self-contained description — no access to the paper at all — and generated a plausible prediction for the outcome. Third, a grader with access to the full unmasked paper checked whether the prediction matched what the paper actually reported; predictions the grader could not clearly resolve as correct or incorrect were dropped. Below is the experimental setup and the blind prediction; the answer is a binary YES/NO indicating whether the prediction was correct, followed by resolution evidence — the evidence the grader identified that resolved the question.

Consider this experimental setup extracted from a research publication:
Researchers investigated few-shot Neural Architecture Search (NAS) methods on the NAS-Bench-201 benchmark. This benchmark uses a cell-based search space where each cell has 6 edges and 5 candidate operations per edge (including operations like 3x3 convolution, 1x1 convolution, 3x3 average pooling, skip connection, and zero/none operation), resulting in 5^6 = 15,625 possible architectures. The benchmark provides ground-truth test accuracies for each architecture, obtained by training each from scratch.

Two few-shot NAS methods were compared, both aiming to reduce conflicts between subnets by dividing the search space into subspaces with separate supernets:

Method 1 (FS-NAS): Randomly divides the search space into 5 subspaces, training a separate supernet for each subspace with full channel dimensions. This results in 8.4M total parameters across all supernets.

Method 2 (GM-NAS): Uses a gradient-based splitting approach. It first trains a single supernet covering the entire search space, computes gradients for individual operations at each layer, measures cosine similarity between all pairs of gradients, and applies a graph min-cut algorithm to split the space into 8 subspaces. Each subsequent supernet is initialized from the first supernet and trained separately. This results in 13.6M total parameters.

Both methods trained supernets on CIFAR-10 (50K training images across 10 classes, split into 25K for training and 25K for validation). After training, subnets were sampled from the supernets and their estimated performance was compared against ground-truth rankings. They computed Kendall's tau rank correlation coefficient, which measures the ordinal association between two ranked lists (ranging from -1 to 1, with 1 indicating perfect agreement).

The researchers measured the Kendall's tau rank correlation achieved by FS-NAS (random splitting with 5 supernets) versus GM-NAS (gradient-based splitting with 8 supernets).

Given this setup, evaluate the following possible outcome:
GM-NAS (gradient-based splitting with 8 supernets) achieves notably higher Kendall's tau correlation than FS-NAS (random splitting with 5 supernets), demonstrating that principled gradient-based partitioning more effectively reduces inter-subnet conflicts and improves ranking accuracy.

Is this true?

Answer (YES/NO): NO